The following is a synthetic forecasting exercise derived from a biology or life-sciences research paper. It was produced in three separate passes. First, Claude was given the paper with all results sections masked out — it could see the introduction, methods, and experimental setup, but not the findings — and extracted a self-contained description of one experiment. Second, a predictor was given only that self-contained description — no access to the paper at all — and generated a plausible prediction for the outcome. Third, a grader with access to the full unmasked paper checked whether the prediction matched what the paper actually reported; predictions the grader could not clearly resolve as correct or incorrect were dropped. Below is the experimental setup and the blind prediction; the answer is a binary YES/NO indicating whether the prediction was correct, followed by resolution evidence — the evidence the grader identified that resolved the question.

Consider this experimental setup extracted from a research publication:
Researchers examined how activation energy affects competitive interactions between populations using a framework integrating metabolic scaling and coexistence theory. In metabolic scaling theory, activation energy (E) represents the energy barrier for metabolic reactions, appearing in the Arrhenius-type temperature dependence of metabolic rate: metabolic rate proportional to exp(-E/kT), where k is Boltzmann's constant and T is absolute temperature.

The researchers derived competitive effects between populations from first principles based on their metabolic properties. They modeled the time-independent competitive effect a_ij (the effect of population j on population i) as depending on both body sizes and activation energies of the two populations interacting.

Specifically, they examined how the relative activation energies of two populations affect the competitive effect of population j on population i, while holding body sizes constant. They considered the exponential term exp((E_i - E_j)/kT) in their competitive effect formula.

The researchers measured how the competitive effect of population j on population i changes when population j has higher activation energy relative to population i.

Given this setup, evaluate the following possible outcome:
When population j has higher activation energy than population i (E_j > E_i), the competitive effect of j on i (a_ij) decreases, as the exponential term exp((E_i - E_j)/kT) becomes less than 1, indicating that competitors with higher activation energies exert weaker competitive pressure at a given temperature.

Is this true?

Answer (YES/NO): YES